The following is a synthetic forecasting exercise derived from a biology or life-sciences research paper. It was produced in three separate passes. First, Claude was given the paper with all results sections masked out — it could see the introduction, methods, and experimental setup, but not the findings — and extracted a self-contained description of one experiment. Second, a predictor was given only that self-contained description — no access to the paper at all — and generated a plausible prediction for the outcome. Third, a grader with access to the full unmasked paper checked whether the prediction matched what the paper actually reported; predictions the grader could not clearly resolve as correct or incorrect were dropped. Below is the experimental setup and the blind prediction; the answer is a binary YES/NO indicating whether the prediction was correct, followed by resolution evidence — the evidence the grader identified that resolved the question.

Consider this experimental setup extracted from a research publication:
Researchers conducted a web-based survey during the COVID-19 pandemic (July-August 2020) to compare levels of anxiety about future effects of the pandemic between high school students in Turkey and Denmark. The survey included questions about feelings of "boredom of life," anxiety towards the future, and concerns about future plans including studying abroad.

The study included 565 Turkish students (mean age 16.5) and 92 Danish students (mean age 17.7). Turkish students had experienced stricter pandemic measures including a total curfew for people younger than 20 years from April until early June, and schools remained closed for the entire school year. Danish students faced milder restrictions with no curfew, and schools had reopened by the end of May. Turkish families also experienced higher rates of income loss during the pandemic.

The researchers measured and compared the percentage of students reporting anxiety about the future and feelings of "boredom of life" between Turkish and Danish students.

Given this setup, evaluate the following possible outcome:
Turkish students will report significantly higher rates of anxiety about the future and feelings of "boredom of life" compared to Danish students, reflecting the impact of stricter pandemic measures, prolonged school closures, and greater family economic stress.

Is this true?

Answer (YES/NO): YES